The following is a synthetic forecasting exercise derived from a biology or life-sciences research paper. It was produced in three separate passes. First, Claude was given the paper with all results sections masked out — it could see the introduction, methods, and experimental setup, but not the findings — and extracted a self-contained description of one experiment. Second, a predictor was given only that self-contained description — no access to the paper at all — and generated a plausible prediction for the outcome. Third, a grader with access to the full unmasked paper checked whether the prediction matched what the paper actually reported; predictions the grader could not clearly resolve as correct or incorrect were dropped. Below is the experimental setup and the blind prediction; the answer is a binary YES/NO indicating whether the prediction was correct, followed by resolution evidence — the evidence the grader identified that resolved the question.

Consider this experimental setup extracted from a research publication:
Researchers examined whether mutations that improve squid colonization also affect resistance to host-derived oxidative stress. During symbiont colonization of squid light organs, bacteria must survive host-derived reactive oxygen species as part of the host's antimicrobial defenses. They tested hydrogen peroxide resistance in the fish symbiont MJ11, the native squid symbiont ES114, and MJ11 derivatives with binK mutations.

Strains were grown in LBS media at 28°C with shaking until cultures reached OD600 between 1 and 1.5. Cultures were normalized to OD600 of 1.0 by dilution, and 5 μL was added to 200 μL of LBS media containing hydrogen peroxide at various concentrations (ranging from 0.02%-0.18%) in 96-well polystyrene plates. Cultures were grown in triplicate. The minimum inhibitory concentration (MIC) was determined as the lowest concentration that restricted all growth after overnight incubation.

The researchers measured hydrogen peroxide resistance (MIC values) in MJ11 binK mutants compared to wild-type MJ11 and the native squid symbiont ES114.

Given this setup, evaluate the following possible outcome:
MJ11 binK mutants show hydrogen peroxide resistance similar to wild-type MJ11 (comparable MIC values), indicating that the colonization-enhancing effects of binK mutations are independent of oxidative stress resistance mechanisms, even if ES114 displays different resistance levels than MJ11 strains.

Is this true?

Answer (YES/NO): NO